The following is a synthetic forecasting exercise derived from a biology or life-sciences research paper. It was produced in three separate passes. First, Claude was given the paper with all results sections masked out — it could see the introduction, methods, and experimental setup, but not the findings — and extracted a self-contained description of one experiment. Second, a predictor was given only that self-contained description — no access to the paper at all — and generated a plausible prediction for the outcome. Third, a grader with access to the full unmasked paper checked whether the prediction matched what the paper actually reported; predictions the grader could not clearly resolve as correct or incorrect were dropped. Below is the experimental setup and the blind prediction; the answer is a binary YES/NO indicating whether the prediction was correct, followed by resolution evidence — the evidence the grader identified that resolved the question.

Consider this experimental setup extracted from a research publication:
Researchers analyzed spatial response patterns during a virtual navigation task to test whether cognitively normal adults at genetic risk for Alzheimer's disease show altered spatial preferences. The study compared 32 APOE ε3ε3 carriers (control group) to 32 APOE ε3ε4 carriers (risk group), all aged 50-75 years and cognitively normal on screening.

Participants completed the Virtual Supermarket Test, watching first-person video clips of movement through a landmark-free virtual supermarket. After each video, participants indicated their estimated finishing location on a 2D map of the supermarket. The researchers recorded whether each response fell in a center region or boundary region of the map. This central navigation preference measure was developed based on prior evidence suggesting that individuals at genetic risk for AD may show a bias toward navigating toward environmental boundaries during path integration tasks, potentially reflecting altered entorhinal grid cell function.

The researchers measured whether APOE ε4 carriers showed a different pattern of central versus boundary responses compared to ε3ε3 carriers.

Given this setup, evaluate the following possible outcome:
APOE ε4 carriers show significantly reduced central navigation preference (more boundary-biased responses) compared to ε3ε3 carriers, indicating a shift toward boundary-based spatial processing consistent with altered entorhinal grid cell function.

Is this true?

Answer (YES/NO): YES